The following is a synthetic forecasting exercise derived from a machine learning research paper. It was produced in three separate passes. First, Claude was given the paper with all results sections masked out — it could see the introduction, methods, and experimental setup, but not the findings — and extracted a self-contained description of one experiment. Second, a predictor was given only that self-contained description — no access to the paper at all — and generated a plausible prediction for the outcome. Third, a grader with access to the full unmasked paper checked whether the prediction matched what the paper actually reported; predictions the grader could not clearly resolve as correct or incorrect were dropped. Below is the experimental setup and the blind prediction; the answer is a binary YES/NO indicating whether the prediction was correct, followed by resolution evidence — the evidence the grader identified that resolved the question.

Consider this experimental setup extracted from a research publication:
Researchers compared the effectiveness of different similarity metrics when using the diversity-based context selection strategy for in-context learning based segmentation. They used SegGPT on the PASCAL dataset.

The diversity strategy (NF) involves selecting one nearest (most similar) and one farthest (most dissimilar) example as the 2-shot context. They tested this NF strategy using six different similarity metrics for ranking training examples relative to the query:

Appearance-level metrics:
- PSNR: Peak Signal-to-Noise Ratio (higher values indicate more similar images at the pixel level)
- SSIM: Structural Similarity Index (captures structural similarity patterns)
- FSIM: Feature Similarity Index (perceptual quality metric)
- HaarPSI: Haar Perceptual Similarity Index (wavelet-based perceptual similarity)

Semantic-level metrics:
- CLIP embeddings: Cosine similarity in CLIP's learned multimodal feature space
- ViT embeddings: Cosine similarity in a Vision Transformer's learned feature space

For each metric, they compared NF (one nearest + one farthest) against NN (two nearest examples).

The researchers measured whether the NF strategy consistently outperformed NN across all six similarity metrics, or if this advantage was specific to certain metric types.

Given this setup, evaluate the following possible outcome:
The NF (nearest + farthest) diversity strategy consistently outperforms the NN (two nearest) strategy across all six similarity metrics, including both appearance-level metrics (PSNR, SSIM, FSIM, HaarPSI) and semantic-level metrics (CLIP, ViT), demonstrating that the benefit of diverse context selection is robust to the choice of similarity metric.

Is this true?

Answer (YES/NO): YES